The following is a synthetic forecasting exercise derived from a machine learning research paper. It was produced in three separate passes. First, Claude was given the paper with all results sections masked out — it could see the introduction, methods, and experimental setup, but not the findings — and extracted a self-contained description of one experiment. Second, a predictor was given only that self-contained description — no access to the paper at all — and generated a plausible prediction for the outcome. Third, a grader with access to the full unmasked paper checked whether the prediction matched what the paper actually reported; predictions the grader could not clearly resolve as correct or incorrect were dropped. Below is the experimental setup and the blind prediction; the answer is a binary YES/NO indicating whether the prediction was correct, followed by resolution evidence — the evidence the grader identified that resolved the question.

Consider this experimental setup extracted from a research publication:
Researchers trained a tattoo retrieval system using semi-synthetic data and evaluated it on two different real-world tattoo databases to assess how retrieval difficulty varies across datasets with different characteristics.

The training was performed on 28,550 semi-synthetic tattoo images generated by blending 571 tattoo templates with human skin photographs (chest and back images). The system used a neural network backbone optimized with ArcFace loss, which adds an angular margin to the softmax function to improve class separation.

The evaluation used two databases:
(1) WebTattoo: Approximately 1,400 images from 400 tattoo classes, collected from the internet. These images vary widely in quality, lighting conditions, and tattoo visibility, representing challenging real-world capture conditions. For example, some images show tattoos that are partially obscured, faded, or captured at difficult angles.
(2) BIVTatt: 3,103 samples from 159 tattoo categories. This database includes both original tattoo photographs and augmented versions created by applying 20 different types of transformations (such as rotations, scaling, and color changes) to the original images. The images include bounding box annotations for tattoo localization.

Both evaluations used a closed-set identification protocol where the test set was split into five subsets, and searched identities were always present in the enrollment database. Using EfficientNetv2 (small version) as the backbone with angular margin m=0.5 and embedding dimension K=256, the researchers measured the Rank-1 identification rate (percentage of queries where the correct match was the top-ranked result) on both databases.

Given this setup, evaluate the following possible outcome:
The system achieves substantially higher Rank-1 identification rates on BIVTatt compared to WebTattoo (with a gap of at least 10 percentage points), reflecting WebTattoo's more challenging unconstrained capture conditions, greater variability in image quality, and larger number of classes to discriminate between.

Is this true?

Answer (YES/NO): YES